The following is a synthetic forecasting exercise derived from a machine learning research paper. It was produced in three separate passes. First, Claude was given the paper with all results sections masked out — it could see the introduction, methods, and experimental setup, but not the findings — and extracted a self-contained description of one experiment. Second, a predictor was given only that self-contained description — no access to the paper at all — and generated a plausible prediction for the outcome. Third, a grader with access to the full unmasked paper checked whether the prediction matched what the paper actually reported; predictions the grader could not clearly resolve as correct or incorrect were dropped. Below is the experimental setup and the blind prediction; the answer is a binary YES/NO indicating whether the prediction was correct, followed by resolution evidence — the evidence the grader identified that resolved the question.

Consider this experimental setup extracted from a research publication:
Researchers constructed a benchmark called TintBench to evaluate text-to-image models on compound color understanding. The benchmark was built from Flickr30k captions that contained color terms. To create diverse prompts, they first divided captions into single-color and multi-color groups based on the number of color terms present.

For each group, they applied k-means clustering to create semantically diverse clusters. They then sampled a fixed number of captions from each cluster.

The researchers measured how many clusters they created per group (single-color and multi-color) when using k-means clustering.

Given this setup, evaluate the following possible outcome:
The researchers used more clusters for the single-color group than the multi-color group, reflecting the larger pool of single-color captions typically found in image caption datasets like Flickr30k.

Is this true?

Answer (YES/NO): NO